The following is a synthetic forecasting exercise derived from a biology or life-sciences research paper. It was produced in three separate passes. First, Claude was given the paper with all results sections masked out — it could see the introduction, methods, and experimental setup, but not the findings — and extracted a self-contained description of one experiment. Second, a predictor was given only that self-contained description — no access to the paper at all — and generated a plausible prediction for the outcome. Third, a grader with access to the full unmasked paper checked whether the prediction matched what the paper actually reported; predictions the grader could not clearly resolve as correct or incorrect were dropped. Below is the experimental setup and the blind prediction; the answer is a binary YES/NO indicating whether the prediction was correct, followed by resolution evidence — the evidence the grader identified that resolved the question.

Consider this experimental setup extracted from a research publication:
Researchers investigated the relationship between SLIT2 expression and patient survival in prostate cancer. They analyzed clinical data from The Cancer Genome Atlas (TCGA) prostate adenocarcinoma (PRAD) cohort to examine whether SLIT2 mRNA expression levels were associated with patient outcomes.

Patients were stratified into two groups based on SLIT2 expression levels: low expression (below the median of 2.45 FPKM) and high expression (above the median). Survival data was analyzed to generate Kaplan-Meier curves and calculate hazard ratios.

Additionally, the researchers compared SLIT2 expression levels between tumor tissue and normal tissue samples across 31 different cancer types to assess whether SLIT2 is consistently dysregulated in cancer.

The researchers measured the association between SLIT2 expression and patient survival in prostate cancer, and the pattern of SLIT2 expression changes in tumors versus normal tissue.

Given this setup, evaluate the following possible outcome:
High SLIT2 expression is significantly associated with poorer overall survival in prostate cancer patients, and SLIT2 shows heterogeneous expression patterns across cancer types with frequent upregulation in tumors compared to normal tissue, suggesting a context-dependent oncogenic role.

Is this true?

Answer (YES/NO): NO